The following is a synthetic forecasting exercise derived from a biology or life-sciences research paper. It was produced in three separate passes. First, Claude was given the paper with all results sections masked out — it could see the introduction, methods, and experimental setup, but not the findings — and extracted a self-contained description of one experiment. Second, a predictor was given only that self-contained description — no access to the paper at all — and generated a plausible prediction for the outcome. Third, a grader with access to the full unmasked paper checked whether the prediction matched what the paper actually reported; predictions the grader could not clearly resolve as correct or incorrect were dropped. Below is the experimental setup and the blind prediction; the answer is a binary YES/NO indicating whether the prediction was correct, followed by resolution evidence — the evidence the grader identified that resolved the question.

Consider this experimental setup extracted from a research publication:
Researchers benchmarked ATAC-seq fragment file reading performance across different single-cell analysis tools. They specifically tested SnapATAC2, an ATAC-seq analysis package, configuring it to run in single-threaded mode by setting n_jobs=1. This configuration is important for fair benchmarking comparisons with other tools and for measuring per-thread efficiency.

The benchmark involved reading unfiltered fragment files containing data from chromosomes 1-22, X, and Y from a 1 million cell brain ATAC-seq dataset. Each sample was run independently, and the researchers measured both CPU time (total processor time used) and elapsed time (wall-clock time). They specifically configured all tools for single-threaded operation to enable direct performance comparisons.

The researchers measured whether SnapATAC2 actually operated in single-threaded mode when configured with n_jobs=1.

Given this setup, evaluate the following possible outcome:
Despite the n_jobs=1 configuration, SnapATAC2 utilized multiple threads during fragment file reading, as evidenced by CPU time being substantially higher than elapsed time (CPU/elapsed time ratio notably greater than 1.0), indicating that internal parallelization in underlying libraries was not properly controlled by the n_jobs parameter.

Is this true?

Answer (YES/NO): YES